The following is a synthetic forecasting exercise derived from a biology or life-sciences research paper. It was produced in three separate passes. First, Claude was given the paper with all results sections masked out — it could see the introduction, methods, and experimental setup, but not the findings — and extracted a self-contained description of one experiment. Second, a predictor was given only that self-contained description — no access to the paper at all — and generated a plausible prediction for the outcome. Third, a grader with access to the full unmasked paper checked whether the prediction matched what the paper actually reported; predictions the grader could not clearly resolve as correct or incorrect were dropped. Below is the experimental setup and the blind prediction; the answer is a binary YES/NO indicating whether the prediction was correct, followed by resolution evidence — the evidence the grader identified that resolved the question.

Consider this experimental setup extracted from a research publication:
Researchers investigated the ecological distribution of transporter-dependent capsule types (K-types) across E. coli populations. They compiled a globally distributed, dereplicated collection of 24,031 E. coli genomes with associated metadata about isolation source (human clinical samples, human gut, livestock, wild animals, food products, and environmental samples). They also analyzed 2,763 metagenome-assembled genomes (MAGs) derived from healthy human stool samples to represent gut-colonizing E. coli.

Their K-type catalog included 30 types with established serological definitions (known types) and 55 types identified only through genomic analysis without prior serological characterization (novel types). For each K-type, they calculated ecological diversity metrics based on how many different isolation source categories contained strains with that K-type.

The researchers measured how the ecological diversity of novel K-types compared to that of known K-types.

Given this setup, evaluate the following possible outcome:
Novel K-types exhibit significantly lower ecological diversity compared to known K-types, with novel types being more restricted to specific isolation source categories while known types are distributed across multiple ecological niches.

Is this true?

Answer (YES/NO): NO